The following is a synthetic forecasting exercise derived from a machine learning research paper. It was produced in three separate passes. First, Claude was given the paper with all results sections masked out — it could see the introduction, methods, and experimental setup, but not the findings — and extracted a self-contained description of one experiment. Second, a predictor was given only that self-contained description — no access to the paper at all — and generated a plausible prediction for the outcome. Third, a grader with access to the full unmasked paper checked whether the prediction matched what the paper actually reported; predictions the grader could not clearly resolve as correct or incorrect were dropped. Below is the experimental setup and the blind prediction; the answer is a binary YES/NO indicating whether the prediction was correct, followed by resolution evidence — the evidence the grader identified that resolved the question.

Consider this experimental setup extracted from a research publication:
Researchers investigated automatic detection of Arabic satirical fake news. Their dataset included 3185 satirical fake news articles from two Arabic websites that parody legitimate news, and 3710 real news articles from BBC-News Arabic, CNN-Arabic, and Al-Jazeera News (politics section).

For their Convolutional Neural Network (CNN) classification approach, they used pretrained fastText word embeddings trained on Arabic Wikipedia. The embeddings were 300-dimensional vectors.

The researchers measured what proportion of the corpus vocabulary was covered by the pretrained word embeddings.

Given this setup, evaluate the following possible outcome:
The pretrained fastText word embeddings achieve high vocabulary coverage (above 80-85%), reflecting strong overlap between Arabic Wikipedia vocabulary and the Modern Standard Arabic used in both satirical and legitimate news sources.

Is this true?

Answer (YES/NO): YES